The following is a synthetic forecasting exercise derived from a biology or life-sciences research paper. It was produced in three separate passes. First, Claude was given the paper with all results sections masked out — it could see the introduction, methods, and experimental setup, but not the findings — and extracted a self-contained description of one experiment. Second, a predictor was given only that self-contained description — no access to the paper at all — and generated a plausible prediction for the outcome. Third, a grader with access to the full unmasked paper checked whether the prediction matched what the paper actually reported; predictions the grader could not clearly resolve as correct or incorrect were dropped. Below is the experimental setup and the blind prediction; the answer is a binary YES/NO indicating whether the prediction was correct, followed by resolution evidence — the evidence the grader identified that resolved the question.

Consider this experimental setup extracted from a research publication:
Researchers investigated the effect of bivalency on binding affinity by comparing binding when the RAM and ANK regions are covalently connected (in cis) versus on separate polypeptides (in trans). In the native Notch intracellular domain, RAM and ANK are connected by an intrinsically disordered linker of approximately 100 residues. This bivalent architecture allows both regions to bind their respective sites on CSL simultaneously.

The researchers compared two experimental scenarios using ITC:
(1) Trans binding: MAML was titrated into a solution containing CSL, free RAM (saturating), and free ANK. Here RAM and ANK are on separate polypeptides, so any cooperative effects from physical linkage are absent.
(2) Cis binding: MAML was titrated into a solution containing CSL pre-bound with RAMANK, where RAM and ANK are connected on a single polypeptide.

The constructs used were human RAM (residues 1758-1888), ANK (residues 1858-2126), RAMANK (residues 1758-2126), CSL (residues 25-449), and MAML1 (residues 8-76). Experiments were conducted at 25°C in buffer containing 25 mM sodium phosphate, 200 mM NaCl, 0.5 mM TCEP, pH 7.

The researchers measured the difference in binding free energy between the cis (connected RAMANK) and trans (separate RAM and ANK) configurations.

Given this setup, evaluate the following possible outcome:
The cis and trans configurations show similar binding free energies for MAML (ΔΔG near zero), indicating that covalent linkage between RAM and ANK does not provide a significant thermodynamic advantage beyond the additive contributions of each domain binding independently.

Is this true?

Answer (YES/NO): NO